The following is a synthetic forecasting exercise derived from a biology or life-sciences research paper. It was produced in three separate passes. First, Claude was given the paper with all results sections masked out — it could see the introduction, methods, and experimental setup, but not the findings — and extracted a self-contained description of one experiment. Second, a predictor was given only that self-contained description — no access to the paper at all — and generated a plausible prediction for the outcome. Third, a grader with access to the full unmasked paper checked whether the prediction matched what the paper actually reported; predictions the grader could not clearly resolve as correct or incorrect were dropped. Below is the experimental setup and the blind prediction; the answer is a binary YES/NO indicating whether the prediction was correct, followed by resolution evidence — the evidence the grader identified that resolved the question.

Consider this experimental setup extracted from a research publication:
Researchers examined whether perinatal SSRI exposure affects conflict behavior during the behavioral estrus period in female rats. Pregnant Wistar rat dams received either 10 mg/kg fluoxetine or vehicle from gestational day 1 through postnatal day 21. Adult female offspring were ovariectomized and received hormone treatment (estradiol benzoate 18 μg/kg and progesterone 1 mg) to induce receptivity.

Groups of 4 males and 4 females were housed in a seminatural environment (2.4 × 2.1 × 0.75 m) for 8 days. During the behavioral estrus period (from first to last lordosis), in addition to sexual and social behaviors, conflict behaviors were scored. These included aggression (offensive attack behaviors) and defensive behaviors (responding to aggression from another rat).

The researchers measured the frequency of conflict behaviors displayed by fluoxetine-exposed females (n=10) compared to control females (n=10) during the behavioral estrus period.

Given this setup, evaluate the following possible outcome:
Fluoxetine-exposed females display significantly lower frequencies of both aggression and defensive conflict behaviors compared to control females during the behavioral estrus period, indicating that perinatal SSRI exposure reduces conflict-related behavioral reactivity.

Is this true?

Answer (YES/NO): NO